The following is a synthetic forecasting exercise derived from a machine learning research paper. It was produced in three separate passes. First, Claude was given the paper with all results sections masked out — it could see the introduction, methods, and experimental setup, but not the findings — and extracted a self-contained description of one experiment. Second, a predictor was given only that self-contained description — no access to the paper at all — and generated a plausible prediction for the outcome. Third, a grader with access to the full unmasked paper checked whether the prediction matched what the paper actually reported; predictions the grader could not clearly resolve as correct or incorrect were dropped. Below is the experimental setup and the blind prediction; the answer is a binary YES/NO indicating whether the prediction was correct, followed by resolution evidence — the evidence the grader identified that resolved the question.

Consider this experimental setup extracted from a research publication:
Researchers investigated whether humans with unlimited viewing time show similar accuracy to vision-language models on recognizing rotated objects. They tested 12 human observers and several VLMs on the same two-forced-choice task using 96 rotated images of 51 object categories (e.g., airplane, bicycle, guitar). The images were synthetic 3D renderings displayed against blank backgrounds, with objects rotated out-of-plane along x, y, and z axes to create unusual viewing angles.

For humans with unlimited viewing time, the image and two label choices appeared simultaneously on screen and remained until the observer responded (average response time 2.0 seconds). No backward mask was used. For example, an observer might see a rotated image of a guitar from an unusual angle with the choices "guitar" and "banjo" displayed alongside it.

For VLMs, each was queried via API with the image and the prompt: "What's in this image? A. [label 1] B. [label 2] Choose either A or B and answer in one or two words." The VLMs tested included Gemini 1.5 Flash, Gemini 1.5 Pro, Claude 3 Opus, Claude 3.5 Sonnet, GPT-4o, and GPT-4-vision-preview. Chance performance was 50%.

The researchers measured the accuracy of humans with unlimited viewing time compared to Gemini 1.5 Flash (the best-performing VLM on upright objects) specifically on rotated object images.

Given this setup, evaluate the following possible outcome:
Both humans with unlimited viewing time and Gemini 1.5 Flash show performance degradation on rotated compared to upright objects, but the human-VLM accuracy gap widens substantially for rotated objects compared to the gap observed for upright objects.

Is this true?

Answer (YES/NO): NO